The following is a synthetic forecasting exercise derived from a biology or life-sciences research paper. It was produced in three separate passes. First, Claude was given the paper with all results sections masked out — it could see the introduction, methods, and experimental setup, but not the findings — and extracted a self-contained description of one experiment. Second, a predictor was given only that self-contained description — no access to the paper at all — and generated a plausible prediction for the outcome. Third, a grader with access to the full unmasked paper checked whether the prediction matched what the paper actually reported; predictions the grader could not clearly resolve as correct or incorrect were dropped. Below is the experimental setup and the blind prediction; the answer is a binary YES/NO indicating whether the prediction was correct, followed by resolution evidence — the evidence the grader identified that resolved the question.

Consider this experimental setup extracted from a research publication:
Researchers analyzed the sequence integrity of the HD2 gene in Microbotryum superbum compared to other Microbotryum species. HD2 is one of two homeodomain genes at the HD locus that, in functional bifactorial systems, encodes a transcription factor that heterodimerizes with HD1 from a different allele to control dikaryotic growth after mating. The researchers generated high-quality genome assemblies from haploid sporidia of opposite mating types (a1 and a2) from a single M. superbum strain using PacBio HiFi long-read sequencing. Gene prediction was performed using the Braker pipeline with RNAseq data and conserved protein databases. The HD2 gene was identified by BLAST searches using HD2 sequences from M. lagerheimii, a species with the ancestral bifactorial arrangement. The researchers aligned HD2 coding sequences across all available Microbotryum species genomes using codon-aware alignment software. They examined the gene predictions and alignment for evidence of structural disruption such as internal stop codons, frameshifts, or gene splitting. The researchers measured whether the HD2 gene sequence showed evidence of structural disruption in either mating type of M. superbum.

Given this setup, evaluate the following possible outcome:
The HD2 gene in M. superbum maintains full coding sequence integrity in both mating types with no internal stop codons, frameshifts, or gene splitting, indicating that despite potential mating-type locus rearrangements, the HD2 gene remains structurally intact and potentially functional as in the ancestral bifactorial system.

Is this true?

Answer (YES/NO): NO